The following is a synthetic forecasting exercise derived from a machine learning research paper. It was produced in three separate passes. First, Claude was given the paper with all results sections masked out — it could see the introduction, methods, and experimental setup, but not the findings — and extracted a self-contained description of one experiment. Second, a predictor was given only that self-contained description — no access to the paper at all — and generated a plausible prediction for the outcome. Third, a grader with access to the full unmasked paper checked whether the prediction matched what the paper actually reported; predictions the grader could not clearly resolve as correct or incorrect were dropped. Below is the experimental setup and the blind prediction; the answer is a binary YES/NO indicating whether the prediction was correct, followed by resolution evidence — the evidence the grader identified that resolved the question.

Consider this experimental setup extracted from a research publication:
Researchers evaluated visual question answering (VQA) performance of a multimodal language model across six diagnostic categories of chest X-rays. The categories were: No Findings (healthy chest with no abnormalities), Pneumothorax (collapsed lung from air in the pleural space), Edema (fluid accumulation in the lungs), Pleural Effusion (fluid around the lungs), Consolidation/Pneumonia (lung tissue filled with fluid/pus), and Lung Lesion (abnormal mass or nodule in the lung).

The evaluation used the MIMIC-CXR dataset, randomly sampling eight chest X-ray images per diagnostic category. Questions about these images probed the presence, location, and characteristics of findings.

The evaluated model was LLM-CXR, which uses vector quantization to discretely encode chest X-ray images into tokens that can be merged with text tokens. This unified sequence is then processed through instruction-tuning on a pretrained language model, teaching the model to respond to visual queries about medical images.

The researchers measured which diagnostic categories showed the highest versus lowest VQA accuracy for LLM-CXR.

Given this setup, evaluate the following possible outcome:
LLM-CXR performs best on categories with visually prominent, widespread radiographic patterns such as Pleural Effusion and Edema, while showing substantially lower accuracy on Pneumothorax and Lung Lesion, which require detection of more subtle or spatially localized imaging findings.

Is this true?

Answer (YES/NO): NO